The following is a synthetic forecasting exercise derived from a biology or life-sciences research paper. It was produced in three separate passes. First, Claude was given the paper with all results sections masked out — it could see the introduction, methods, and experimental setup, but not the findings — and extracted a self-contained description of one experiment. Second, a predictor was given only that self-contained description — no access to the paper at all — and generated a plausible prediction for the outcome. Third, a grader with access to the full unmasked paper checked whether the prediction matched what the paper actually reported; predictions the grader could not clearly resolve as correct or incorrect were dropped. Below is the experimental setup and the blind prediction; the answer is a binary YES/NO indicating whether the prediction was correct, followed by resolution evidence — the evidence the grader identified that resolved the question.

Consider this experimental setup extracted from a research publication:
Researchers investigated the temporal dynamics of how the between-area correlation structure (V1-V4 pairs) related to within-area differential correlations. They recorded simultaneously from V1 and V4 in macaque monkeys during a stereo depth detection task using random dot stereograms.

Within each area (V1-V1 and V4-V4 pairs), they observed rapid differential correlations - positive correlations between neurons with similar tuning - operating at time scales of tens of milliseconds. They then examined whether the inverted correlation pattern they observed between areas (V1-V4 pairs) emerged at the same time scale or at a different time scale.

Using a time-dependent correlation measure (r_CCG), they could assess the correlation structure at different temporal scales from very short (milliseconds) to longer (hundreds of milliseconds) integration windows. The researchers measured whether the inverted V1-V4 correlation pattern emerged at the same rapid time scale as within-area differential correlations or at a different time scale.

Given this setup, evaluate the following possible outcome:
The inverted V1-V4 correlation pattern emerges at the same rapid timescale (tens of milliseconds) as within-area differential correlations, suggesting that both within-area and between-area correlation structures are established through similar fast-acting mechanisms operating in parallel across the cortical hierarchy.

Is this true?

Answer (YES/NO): NO